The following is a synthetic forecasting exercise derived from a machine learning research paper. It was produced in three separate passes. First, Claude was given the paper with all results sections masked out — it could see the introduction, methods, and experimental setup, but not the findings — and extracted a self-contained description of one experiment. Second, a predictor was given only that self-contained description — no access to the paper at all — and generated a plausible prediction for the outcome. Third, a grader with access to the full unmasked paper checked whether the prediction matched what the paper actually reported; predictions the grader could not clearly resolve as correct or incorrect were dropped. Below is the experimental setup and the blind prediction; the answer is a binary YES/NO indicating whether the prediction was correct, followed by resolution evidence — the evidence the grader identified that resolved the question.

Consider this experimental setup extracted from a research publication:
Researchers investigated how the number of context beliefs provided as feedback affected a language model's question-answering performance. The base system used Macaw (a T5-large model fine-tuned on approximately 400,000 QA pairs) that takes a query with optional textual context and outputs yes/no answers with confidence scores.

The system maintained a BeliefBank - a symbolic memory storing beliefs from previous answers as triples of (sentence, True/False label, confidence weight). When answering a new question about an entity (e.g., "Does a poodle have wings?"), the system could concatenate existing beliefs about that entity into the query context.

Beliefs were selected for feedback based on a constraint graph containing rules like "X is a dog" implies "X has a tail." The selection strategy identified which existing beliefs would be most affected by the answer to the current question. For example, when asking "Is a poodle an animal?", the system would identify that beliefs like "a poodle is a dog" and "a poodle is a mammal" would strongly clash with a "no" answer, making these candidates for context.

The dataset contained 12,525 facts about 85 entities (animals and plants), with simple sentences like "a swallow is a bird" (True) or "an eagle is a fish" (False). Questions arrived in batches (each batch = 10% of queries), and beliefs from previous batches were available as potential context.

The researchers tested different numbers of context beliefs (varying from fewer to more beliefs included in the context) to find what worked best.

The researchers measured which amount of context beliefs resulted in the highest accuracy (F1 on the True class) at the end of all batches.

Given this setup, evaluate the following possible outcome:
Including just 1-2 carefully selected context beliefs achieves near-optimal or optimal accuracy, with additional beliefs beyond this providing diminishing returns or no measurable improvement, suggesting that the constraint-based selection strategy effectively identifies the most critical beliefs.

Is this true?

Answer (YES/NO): NO